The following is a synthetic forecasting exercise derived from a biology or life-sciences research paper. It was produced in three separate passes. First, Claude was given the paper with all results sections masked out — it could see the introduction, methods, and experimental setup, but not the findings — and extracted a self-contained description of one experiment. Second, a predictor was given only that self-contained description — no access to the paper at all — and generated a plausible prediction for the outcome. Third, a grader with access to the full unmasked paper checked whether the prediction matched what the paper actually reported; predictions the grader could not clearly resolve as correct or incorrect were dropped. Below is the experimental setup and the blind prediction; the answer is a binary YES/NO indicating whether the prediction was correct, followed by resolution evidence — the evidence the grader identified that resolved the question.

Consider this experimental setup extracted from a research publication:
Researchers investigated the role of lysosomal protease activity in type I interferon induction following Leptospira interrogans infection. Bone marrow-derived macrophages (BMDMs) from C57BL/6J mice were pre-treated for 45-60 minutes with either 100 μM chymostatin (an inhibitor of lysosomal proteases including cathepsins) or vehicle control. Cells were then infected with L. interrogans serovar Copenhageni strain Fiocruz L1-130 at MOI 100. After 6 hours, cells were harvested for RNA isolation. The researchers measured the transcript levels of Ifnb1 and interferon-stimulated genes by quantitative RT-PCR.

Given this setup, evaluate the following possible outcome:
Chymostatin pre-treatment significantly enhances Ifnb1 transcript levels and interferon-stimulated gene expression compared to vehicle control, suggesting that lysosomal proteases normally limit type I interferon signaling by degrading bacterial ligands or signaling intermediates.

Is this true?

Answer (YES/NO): NO